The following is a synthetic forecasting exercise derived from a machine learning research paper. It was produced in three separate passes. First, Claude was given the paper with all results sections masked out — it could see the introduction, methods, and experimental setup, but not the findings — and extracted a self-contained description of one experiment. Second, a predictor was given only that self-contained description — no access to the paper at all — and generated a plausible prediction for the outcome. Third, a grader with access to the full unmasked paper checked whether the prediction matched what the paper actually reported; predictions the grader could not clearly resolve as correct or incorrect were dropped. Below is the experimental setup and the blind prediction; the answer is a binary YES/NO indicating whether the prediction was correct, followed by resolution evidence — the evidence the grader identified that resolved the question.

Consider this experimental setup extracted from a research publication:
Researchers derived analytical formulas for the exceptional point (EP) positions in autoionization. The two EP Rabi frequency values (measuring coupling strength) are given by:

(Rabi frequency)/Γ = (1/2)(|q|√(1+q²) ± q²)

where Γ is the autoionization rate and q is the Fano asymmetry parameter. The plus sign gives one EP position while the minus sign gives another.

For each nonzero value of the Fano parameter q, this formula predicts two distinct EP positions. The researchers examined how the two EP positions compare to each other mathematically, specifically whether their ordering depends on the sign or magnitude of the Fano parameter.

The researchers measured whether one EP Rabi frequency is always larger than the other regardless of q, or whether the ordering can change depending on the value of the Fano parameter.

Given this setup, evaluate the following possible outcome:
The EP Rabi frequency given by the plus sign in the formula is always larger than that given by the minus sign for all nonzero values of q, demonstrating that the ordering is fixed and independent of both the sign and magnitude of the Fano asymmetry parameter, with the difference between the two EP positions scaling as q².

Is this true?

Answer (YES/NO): YES